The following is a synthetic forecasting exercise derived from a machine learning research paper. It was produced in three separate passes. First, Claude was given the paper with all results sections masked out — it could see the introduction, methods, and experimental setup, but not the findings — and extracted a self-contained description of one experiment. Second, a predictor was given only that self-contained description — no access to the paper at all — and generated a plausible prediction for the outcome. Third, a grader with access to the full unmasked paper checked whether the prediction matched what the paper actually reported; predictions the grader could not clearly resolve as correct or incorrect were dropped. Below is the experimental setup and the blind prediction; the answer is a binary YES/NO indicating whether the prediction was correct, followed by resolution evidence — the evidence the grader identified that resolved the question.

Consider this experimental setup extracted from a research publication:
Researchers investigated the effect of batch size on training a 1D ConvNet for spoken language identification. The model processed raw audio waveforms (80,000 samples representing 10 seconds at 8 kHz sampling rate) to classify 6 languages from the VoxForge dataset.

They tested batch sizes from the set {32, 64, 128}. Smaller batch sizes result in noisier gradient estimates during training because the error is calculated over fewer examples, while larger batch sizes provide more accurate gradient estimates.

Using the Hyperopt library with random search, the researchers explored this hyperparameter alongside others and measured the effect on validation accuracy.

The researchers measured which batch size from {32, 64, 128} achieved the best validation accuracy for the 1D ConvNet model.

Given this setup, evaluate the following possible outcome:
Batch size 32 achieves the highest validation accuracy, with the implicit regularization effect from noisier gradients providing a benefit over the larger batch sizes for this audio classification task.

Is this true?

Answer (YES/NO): YES